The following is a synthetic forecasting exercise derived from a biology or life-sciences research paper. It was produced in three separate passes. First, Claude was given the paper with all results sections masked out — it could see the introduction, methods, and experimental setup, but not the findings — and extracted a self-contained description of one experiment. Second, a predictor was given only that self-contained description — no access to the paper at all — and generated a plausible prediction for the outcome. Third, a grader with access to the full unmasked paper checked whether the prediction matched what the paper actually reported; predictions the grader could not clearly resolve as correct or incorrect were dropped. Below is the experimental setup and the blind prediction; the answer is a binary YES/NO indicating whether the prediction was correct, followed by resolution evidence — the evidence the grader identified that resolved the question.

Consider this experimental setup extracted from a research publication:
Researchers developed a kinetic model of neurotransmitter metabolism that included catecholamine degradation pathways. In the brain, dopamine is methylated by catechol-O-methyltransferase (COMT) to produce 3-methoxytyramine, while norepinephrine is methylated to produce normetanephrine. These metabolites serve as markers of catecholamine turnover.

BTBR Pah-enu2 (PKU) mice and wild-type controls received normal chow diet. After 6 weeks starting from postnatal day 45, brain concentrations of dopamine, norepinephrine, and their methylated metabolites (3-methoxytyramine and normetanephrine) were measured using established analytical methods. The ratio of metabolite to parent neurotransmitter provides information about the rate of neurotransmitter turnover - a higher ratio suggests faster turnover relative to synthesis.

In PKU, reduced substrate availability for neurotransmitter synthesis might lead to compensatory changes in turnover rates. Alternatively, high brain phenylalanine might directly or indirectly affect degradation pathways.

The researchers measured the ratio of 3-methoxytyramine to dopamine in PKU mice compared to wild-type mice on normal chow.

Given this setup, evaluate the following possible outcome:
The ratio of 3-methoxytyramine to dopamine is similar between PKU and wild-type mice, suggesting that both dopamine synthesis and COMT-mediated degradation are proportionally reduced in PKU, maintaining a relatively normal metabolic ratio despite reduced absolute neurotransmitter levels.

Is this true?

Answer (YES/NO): NO